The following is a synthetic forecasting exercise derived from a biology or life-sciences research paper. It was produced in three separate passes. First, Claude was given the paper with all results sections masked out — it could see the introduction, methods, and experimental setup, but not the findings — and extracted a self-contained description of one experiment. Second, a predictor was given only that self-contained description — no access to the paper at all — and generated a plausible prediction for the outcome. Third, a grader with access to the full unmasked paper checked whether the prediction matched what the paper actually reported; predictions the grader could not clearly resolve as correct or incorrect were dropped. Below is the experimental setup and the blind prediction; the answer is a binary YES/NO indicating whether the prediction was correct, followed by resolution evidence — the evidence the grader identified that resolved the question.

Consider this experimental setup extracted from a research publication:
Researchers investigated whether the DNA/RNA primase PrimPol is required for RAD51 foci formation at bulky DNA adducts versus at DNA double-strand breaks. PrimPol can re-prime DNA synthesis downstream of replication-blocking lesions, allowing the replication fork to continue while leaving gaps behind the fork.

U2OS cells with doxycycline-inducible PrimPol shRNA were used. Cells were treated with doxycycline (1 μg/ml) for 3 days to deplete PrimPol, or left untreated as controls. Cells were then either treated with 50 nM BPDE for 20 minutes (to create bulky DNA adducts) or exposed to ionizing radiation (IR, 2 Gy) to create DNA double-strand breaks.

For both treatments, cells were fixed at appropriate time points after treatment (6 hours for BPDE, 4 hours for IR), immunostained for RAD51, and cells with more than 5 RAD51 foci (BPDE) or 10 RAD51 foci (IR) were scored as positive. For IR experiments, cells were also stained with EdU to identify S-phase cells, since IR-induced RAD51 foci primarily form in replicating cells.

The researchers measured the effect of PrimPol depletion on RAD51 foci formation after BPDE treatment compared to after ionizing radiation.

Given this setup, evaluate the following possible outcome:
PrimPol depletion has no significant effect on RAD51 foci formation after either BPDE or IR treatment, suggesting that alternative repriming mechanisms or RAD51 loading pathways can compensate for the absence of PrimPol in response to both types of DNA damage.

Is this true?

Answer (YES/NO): NO